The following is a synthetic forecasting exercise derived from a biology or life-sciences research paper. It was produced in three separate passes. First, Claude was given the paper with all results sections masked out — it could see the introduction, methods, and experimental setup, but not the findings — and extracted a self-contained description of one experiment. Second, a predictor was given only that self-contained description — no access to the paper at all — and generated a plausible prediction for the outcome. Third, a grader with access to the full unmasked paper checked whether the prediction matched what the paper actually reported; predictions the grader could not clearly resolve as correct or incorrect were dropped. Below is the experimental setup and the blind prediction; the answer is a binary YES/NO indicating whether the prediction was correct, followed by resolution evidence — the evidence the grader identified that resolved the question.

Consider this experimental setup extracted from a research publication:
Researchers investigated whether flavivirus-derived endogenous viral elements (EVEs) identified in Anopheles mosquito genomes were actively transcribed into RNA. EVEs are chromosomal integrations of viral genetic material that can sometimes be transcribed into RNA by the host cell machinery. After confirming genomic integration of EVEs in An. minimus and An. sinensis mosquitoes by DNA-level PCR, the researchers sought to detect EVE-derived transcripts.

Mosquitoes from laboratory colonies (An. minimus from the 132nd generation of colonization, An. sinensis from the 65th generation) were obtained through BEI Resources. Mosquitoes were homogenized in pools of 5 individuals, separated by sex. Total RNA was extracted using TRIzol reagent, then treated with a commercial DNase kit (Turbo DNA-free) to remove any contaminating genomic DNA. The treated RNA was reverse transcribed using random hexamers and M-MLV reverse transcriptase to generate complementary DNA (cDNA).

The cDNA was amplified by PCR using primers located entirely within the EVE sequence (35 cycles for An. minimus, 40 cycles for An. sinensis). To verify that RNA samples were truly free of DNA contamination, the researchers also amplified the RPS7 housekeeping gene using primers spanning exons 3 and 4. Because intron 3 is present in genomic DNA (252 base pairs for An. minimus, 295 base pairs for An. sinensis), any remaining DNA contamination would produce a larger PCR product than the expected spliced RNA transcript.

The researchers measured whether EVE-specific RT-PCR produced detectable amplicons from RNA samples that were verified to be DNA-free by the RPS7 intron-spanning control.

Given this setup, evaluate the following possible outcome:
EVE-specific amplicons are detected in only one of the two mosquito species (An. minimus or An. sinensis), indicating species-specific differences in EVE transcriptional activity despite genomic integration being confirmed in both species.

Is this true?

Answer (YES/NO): NO